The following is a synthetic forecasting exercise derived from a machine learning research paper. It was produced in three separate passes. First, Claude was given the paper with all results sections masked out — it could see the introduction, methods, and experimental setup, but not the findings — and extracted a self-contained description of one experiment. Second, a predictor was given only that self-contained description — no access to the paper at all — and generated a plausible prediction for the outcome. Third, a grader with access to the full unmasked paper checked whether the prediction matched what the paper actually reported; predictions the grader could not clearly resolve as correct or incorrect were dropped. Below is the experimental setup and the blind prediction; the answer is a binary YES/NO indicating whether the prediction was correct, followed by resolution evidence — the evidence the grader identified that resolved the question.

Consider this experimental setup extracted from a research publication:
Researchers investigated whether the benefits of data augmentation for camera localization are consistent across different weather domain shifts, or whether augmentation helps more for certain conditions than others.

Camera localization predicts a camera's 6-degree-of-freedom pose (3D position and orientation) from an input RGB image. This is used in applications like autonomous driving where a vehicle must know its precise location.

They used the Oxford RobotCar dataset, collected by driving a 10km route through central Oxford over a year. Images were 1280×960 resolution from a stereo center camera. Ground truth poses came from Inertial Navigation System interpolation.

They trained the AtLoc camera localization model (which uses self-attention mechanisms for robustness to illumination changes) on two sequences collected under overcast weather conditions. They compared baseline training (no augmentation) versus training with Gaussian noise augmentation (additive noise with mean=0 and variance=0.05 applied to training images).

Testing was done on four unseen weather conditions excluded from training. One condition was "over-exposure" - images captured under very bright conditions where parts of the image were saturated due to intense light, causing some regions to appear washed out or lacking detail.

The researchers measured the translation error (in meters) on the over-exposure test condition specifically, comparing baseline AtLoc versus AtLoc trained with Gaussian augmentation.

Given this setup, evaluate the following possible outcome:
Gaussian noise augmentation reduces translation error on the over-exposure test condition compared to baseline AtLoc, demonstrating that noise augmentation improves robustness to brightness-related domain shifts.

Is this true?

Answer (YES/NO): YES